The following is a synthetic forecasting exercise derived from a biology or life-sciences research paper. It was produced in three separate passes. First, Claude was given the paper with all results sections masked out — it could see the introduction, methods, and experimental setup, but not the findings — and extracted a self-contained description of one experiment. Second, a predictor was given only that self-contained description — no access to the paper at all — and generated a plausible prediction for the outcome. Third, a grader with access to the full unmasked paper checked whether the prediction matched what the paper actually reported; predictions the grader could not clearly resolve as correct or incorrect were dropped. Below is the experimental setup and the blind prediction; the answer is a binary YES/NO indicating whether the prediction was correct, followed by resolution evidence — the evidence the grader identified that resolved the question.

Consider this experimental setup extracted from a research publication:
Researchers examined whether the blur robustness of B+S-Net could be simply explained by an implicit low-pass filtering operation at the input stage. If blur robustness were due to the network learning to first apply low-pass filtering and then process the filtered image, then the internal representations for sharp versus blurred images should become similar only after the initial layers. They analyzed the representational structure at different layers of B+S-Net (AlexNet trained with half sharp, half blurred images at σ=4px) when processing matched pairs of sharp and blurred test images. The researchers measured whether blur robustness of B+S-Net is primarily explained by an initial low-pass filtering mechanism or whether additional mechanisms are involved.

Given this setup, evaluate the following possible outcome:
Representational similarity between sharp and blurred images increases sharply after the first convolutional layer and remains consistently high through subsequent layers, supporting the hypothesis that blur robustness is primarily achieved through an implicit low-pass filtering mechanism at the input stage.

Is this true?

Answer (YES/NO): NO